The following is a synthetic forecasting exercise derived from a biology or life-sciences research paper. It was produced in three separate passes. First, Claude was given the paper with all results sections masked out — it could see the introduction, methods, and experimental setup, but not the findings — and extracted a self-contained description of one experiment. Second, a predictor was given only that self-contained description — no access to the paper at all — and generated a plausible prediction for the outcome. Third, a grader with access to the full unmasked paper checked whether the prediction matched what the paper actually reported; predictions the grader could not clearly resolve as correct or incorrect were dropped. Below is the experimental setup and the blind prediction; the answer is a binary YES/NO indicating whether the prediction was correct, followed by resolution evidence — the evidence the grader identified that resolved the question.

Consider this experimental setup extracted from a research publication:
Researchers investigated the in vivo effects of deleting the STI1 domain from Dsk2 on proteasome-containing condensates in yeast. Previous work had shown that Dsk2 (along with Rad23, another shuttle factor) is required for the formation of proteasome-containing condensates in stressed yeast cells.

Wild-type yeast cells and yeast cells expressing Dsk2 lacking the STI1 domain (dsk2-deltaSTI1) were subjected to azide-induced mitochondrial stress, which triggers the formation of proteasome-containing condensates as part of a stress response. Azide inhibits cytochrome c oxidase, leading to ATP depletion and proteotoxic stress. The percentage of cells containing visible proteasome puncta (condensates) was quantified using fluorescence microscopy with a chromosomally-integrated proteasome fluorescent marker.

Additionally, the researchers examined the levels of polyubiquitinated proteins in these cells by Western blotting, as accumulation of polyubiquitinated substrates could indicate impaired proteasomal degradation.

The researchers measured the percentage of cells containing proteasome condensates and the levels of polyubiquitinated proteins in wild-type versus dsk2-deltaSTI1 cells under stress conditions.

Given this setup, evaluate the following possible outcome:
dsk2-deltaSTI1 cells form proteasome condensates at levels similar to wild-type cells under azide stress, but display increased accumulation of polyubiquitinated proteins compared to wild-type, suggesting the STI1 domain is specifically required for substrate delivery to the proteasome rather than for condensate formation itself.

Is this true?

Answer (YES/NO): NO